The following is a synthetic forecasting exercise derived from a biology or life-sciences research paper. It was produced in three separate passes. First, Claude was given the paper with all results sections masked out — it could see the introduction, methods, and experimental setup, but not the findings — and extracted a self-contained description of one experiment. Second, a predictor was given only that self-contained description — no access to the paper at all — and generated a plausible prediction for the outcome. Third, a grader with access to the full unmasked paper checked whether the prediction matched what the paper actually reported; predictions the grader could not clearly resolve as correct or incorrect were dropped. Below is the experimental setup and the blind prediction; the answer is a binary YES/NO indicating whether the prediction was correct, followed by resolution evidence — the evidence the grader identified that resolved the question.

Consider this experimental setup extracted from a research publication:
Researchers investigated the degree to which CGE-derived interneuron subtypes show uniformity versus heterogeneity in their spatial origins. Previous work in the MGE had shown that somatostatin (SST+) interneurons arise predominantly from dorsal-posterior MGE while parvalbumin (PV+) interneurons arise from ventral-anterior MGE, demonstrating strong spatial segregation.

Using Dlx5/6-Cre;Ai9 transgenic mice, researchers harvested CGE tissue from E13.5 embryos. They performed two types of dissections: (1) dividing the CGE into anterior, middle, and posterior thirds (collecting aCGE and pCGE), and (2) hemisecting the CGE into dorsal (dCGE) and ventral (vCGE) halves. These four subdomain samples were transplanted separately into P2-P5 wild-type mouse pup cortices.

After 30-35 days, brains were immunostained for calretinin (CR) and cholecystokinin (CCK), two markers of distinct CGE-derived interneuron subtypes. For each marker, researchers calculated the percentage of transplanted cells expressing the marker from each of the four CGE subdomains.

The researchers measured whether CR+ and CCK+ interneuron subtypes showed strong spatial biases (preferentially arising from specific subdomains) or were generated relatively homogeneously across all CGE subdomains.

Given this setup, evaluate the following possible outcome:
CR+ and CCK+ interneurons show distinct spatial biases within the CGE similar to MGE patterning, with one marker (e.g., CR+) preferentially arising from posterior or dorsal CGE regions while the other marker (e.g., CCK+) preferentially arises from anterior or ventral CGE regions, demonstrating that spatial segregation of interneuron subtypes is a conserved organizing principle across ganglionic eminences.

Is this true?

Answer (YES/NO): NO